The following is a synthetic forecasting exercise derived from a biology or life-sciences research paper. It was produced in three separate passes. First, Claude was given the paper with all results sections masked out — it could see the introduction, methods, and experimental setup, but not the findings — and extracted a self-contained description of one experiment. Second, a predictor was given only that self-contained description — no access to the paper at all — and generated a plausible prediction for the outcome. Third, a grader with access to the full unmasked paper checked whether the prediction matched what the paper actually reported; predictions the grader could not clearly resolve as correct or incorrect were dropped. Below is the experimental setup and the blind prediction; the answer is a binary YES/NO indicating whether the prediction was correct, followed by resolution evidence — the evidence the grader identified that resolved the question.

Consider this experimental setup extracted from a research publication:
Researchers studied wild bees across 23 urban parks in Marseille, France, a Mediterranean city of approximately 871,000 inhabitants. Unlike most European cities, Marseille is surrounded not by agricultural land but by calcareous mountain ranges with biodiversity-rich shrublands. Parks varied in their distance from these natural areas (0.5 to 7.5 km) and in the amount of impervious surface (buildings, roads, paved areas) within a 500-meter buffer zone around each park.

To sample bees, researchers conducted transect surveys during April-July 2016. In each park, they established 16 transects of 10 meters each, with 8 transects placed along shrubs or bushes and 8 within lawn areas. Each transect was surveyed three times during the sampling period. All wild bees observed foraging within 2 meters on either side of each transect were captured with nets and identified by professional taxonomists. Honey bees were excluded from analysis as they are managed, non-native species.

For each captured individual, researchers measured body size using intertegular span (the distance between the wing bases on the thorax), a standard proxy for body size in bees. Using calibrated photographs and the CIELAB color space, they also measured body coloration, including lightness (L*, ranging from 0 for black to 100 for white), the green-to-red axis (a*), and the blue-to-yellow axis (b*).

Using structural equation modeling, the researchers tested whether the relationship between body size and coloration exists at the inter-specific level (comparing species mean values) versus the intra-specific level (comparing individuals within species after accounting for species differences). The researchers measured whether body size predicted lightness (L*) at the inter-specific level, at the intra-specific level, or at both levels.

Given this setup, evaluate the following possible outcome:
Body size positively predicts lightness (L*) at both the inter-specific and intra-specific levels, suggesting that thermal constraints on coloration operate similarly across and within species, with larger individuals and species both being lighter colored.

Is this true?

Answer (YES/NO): NO